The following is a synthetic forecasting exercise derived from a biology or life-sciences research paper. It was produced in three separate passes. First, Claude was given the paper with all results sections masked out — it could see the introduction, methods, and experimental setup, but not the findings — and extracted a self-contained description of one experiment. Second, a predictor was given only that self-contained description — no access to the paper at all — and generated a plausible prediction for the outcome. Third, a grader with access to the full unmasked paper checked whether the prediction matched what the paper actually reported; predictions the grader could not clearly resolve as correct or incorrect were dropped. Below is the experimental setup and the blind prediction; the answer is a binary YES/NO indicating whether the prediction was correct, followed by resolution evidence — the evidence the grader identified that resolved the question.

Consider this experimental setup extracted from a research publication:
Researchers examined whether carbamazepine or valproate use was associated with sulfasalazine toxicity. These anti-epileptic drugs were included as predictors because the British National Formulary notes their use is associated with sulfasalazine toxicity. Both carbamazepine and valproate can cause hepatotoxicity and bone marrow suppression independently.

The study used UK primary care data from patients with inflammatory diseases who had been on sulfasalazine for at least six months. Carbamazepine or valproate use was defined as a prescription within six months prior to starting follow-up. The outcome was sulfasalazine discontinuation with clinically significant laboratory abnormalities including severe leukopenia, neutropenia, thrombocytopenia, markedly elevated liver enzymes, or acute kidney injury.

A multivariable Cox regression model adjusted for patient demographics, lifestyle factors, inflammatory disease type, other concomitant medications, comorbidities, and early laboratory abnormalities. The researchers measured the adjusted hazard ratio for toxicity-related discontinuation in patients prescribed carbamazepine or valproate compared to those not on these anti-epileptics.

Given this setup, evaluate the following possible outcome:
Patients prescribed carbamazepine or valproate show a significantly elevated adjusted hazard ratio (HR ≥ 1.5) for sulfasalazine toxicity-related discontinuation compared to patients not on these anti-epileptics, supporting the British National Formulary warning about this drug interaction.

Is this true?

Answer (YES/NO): NO